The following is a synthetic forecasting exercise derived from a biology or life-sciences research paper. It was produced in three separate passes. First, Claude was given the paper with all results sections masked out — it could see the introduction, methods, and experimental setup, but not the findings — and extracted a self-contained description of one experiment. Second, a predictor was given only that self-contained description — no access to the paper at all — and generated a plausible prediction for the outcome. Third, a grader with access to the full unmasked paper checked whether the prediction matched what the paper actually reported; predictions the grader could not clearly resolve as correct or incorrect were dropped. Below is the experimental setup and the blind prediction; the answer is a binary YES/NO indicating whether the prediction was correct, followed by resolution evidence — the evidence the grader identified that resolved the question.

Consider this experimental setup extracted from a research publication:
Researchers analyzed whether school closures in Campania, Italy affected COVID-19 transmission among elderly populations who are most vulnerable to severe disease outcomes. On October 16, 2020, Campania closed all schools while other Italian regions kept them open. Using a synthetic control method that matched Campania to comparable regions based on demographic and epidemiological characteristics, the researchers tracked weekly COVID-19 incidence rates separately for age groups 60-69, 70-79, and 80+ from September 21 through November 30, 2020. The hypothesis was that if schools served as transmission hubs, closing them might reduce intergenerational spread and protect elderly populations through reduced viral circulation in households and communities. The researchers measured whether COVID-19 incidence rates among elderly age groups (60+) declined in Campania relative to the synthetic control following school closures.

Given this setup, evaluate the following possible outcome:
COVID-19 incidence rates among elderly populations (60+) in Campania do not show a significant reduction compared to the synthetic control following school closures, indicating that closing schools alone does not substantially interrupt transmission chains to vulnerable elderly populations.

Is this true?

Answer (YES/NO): YES